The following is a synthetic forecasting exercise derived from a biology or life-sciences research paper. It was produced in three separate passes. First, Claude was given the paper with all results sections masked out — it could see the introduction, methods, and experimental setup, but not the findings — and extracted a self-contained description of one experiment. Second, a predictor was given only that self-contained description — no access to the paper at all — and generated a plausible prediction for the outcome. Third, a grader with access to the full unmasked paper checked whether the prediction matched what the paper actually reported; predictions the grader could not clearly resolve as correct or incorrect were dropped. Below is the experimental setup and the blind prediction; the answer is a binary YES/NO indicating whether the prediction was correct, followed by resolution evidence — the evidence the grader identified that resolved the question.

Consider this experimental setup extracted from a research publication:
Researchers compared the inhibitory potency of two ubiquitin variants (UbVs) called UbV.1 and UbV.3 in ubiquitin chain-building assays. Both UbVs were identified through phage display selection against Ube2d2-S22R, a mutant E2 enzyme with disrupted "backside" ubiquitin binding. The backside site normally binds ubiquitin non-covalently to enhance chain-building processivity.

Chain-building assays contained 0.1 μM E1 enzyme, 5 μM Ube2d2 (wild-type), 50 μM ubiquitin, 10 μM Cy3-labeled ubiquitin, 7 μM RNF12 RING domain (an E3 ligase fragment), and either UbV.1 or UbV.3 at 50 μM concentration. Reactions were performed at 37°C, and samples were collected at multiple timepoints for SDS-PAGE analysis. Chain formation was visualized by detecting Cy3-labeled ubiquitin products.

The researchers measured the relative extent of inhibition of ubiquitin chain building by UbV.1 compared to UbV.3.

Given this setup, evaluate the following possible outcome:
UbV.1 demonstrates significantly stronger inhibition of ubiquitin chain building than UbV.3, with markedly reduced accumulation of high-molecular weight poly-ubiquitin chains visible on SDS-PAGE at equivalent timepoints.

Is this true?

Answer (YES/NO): YES